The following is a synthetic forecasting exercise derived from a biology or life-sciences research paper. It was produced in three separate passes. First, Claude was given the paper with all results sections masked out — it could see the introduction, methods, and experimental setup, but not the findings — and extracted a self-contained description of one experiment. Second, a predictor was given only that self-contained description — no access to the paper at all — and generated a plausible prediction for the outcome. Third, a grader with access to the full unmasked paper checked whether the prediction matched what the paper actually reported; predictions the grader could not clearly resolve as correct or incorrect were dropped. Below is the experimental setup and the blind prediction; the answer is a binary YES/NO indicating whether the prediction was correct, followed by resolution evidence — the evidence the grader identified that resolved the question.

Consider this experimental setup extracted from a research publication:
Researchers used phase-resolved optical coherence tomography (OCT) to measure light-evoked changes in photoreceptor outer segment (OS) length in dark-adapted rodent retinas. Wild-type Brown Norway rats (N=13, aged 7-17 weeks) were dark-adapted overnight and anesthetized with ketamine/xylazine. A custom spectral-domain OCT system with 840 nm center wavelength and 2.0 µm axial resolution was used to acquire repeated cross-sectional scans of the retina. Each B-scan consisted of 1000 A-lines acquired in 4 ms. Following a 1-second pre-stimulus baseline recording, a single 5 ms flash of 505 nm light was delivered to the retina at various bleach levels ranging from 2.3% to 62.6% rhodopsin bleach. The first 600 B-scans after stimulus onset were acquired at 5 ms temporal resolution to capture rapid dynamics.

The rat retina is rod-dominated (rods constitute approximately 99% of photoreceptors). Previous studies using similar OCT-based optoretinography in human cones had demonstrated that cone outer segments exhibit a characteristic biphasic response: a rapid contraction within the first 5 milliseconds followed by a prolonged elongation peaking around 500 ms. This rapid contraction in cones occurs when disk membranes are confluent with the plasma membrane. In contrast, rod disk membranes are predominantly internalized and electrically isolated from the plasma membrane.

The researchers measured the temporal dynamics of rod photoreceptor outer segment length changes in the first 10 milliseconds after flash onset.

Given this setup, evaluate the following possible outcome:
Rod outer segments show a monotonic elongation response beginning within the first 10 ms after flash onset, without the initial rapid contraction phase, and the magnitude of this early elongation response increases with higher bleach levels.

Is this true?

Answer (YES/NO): NO